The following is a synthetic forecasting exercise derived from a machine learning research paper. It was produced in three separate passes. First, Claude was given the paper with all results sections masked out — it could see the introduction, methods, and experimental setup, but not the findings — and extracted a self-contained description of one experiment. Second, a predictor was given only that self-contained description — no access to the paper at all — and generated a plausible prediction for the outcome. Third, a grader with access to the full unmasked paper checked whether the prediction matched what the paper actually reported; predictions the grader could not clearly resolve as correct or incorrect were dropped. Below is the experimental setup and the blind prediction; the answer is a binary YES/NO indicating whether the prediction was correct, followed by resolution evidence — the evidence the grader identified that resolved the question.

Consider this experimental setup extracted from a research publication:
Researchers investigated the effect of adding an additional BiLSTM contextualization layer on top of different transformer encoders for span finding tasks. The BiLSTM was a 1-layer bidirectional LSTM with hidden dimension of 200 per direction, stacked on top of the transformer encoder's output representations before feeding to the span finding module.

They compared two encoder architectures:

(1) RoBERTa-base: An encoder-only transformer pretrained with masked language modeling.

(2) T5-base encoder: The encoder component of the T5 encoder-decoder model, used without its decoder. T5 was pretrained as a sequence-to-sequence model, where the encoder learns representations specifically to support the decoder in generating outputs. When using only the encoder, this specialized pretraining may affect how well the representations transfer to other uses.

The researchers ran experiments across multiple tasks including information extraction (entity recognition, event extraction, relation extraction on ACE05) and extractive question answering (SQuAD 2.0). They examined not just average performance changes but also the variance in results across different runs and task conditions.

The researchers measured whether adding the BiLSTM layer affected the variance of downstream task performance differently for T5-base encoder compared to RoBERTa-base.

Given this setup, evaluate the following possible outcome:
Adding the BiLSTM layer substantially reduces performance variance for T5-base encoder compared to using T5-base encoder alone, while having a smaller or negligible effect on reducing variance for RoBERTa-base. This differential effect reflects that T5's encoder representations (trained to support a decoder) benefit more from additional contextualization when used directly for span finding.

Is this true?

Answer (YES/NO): NO